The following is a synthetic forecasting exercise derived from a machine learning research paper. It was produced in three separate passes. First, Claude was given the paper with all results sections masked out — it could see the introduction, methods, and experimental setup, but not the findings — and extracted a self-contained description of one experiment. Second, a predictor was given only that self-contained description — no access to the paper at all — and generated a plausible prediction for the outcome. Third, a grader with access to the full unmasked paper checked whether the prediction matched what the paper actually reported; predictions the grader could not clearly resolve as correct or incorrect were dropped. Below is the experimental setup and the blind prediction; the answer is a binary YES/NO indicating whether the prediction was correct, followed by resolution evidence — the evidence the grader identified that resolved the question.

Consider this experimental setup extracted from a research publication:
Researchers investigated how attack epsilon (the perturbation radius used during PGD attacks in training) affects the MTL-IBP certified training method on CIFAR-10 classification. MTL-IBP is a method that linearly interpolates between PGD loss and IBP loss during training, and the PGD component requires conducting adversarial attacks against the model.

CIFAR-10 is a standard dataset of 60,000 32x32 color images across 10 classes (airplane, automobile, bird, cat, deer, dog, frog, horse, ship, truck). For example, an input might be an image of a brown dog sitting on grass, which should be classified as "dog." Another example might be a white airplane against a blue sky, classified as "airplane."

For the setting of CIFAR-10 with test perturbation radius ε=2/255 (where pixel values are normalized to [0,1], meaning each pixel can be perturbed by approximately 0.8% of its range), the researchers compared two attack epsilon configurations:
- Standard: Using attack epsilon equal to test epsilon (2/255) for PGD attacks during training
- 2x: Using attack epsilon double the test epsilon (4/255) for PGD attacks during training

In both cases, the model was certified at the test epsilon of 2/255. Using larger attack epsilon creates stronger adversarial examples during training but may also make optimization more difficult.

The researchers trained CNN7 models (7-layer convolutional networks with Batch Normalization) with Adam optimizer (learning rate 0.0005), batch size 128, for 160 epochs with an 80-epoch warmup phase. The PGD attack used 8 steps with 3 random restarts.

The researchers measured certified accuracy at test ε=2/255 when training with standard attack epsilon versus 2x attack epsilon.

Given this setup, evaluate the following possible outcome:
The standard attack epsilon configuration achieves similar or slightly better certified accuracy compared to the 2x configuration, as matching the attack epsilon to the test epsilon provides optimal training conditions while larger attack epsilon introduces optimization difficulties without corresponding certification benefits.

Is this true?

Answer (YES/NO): NO